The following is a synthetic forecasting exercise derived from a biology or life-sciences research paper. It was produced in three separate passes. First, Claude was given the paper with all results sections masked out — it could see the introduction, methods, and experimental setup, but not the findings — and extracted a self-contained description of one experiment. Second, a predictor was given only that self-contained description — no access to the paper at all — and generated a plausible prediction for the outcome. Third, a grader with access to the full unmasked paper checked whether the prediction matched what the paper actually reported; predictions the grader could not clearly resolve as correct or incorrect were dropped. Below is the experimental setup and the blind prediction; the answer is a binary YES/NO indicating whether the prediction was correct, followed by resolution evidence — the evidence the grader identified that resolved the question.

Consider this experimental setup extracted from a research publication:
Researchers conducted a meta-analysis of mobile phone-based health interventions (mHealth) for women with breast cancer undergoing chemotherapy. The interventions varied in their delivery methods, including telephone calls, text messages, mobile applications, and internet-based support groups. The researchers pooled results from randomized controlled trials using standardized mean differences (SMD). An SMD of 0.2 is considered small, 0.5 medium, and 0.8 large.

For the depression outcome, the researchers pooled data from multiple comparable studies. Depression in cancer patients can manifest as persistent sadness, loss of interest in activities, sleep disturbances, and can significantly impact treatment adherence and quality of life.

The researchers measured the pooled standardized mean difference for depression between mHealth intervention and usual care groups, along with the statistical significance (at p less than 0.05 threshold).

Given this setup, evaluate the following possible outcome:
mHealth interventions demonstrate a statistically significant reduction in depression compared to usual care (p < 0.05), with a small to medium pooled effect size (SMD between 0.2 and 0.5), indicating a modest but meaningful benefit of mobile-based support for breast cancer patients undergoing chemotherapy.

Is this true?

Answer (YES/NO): NO